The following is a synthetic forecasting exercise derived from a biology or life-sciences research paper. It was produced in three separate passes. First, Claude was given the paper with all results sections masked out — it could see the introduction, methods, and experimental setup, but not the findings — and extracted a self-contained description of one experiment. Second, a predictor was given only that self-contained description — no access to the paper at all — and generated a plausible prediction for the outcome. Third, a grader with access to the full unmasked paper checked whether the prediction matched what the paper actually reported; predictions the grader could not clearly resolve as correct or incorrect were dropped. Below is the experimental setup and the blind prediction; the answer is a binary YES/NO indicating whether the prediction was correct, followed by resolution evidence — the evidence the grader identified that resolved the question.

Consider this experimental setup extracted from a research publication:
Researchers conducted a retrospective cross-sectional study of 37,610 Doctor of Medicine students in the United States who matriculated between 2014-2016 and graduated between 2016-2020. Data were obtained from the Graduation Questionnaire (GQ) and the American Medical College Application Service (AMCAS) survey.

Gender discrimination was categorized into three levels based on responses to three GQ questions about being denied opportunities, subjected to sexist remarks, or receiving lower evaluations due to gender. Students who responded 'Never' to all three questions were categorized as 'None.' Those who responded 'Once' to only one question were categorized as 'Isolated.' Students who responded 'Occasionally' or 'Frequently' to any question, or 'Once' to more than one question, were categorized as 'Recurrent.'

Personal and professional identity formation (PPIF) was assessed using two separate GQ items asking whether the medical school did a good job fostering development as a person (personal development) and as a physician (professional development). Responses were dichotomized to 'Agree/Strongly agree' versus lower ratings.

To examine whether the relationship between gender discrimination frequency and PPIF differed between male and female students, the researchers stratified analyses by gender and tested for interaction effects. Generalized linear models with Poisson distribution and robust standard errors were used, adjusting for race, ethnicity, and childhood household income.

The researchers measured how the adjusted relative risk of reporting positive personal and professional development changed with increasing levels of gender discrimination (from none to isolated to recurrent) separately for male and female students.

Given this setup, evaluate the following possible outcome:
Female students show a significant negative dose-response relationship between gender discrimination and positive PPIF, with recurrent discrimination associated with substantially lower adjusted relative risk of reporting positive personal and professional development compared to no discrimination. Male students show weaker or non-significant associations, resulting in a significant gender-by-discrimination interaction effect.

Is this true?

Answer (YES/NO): NO